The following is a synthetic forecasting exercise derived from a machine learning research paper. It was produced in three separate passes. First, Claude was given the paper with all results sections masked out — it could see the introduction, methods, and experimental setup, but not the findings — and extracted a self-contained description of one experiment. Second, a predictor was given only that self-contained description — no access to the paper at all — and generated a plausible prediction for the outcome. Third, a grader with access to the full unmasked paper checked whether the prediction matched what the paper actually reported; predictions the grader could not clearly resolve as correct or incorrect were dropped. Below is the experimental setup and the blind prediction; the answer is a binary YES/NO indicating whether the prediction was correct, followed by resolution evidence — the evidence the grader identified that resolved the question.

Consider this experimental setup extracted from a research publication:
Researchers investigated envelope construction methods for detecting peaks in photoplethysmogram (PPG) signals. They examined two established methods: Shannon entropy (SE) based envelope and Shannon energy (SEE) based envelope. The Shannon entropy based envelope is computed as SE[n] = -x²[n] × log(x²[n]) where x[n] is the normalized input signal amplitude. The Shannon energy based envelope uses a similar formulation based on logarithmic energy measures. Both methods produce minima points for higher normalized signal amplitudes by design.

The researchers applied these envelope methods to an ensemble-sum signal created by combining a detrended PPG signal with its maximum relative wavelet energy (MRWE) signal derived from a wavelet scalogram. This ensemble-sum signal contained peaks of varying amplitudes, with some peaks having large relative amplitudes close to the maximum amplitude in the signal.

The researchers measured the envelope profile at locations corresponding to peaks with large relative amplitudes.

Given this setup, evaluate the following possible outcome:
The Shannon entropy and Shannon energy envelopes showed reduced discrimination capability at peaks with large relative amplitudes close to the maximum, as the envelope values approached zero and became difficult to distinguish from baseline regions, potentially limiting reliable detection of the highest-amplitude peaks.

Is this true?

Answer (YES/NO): NO